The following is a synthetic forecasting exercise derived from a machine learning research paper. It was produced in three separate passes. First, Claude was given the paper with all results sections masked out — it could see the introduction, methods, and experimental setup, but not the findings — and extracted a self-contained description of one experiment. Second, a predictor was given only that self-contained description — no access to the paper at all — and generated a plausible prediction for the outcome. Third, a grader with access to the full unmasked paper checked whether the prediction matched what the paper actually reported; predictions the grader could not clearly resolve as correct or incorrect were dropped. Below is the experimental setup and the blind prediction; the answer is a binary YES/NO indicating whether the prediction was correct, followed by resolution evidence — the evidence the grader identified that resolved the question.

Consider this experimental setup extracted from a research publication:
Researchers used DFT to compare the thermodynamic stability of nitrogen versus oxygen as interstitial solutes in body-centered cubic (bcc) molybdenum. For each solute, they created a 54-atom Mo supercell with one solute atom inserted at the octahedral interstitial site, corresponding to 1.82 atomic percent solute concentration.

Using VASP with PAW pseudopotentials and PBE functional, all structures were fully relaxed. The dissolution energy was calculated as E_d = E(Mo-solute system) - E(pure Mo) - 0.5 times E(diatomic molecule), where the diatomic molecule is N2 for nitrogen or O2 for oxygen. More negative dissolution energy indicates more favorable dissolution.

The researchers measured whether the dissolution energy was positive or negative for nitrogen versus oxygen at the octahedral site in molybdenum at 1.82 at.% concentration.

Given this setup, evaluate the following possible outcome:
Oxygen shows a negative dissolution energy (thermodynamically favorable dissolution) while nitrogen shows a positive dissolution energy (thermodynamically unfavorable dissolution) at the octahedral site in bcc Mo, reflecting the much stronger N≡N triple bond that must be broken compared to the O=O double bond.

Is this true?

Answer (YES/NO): YES